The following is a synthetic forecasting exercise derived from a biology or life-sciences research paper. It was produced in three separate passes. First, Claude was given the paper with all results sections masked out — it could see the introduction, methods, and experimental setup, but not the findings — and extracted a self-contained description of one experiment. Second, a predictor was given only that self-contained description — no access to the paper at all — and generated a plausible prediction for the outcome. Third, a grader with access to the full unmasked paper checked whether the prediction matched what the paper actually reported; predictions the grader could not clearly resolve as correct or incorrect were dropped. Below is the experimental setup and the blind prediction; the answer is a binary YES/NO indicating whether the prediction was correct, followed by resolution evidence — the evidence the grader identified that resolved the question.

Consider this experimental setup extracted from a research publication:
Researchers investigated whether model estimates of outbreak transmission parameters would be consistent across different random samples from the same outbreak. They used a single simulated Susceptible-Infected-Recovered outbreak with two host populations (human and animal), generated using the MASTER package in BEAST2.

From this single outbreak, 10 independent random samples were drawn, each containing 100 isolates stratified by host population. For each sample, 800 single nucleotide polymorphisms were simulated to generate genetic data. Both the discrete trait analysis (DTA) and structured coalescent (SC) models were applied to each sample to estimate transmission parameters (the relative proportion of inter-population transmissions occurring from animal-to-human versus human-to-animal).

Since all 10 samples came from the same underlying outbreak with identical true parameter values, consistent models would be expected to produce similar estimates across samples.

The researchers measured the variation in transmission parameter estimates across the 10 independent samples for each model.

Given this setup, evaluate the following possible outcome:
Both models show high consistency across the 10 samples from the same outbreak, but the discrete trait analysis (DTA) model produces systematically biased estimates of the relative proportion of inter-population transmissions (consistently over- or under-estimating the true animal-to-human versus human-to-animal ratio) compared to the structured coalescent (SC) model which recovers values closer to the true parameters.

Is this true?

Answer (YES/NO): NO